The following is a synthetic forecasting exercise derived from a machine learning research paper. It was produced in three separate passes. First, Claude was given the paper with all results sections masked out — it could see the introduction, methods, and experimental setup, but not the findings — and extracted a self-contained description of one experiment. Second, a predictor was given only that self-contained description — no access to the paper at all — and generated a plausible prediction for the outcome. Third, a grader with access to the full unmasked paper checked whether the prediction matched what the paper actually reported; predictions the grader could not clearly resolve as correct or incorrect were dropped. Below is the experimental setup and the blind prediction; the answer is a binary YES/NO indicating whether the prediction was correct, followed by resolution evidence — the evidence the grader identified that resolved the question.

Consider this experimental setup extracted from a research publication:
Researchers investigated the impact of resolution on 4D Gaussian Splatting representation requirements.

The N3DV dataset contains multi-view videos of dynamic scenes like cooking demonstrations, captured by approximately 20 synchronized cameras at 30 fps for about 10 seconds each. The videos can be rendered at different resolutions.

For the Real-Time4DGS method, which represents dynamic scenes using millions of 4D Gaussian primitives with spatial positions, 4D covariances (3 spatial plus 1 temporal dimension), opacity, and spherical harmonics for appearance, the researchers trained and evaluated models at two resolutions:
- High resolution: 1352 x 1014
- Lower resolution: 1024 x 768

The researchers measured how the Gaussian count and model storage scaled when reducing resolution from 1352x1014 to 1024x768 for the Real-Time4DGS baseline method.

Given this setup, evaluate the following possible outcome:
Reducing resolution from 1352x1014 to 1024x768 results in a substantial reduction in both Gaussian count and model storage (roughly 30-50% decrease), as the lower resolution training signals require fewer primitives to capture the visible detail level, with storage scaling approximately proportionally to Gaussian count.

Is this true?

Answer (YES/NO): NO